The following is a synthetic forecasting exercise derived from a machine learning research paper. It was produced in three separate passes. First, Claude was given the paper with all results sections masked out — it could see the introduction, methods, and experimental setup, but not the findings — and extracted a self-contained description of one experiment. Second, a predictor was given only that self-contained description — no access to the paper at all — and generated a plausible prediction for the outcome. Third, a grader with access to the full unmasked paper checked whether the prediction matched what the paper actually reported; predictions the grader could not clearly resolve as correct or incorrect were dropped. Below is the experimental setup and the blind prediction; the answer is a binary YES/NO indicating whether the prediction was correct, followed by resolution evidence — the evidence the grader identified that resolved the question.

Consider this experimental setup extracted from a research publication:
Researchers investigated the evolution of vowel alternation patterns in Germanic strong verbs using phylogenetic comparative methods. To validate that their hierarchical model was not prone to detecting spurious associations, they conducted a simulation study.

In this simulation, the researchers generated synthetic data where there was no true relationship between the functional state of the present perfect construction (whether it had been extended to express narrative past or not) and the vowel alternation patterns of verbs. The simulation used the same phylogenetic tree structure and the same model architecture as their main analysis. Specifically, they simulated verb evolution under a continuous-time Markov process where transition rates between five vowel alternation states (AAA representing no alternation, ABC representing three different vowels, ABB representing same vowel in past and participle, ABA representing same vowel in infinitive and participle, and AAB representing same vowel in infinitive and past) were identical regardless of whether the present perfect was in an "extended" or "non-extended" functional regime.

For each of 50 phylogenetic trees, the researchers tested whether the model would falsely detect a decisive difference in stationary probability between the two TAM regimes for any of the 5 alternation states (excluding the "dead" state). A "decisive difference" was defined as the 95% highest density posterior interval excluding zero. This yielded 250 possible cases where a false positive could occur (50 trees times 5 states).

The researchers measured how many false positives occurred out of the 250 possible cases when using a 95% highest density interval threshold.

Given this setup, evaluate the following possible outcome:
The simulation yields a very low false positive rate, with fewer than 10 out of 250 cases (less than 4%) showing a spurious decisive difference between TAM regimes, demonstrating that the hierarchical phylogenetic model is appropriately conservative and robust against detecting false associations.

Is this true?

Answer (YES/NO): YES